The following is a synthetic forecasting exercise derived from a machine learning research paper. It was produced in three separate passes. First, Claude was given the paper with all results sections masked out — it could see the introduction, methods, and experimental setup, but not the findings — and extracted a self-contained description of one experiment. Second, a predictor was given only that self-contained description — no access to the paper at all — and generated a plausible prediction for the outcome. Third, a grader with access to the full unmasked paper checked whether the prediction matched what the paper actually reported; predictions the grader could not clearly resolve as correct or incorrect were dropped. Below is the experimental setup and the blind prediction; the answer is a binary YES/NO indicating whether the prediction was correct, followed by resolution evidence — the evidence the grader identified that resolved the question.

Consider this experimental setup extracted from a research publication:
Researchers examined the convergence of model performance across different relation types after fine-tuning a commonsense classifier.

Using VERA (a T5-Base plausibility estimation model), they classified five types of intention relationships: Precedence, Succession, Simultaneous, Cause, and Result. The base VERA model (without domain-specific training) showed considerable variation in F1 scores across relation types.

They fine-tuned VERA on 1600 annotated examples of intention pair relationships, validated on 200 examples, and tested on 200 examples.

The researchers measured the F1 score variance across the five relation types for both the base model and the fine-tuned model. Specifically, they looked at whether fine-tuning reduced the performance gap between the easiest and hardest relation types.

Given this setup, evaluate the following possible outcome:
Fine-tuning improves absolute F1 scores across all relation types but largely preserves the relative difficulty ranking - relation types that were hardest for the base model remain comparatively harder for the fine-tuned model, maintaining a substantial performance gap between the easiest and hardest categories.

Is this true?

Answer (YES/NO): NO